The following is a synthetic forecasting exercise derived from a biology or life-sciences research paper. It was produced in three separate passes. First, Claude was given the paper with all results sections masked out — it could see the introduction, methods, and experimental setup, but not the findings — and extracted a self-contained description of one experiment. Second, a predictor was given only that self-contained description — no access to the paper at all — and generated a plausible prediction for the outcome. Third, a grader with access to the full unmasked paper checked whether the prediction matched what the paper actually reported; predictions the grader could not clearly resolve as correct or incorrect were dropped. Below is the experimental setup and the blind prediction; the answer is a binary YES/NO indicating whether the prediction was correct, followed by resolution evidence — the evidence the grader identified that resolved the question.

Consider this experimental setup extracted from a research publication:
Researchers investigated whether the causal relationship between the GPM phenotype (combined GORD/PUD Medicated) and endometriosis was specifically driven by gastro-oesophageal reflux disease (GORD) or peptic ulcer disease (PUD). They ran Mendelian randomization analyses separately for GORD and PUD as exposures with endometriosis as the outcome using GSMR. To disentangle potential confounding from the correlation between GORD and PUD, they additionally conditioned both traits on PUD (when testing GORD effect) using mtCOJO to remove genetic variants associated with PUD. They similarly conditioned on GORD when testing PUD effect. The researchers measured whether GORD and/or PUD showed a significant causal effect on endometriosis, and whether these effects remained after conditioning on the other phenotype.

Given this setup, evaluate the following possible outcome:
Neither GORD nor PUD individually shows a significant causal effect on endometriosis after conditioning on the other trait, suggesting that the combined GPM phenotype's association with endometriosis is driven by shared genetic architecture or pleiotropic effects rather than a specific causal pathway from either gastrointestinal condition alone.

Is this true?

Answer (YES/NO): NO